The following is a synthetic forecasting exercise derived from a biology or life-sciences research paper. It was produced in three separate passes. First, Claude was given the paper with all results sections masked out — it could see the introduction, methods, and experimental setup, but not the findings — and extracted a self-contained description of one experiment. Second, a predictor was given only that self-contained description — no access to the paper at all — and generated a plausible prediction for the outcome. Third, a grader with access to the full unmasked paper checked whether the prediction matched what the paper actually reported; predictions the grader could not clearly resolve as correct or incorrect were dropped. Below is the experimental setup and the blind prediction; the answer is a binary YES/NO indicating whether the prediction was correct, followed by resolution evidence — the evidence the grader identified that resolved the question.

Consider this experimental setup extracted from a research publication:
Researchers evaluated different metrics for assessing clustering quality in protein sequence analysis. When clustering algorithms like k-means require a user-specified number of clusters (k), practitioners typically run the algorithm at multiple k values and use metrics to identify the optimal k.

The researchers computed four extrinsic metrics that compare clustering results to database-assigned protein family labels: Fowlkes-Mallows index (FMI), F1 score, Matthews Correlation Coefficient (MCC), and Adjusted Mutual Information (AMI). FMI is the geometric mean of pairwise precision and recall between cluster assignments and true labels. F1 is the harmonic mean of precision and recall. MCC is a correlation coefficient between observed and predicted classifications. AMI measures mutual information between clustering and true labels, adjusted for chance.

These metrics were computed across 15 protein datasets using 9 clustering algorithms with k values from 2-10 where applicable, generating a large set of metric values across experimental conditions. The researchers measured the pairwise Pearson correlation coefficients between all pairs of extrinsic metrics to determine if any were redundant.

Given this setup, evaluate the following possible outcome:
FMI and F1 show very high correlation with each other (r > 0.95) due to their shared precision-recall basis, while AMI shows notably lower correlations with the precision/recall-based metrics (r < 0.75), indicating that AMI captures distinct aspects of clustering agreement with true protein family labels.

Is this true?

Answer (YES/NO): NO